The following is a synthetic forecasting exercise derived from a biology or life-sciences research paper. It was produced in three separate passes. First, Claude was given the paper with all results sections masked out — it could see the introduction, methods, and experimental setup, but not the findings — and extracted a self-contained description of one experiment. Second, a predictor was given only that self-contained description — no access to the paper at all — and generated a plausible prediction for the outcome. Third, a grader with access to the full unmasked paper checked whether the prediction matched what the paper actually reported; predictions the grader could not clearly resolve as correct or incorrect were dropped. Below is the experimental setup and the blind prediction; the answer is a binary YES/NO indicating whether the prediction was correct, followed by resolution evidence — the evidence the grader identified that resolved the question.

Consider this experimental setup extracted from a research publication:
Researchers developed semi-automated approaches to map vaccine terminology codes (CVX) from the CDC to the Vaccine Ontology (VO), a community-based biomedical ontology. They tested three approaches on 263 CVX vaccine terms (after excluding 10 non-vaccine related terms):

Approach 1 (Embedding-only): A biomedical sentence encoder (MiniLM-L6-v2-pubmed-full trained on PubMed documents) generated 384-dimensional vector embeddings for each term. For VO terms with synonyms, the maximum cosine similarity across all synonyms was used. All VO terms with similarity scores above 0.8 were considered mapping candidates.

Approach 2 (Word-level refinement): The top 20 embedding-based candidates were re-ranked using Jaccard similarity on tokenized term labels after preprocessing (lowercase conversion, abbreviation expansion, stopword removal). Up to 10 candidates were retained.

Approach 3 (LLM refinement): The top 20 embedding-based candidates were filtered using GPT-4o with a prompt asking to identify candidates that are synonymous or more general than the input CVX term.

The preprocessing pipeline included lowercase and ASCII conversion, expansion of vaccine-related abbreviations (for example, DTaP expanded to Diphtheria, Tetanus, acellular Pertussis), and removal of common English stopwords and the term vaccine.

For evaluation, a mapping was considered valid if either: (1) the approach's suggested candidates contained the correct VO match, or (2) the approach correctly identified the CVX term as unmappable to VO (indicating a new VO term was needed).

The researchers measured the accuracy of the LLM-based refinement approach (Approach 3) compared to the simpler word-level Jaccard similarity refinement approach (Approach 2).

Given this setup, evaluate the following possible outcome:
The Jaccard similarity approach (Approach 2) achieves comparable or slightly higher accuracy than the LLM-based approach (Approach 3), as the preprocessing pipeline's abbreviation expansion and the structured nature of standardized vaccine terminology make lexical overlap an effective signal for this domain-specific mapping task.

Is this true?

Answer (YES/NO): YES